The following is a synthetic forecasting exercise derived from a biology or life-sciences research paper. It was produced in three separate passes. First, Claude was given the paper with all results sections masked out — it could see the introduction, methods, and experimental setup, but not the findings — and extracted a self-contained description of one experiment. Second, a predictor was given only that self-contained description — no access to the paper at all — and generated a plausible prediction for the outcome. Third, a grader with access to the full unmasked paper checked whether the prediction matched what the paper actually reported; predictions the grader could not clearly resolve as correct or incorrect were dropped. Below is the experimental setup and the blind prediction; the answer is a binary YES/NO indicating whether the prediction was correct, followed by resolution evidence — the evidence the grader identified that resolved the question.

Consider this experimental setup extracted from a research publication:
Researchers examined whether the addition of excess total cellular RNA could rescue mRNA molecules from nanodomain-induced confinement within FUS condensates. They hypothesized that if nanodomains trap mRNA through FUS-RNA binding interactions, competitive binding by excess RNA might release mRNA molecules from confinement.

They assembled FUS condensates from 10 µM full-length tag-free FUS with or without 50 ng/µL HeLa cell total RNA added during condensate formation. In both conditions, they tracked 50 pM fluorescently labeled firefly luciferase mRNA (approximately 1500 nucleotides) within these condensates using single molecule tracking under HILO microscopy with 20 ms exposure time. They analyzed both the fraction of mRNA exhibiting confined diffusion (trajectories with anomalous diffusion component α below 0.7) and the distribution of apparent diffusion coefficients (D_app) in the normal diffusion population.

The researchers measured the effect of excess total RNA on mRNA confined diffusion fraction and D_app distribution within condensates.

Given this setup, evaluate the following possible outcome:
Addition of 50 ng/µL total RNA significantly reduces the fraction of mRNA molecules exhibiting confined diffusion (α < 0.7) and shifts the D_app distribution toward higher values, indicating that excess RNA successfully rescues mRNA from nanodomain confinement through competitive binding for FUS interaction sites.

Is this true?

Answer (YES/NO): NO